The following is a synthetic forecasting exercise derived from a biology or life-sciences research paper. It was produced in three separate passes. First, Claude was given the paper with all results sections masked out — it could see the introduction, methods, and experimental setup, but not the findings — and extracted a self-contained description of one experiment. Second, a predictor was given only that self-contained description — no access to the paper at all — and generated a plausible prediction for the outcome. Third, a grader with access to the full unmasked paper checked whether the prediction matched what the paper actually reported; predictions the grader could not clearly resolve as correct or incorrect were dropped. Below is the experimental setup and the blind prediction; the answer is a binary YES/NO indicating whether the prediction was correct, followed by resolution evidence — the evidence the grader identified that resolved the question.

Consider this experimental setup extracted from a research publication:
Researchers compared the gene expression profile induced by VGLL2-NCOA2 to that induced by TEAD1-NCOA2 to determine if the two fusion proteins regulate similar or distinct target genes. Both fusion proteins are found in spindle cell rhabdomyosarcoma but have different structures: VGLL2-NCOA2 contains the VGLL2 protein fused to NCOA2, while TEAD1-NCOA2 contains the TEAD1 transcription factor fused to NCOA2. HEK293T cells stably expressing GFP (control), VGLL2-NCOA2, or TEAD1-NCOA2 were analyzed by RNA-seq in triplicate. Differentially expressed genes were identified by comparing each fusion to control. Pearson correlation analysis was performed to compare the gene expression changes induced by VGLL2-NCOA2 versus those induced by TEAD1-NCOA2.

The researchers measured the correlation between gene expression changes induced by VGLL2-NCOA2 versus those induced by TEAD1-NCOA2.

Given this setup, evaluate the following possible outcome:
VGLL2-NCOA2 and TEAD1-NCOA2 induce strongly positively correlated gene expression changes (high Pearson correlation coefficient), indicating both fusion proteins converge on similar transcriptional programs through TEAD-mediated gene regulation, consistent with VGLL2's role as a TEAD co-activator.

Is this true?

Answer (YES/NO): YES